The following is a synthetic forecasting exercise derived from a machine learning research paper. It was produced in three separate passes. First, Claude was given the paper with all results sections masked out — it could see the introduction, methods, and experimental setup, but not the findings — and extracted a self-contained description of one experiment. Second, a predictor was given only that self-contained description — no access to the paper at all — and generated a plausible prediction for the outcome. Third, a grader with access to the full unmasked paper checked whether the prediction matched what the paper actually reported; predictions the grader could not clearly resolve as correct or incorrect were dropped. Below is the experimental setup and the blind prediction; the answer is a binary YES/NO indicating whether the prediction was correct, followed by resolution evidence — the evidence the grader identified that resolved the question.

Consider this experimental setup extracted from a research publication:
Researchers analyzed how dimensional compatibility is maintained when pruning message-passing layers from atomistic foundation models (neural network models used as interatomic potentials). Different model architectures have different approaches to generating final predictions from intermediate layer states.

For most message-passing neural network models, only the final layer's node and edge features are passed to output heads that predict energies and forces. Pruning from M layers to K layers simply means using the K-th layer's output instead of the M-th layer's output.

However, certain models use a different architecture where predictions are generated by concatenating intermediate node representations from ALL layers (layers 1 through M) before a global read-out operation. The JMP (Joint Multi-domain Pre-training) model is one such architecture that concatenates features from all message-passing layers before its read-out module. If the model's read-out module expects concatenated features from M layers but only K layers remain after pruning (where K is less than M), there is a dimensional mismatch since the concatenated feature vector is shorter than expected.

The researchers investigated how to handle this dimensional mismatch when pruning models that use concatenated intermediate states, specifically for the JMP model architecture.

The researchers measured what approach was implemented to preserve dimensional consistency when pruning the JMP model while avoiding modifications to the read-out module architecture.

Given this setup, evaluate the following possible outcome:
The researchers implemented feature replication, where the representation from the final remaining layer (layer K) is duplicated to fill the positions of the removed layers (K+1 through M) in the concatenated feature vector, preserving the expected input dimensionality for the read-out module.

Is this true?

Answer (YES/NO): NO